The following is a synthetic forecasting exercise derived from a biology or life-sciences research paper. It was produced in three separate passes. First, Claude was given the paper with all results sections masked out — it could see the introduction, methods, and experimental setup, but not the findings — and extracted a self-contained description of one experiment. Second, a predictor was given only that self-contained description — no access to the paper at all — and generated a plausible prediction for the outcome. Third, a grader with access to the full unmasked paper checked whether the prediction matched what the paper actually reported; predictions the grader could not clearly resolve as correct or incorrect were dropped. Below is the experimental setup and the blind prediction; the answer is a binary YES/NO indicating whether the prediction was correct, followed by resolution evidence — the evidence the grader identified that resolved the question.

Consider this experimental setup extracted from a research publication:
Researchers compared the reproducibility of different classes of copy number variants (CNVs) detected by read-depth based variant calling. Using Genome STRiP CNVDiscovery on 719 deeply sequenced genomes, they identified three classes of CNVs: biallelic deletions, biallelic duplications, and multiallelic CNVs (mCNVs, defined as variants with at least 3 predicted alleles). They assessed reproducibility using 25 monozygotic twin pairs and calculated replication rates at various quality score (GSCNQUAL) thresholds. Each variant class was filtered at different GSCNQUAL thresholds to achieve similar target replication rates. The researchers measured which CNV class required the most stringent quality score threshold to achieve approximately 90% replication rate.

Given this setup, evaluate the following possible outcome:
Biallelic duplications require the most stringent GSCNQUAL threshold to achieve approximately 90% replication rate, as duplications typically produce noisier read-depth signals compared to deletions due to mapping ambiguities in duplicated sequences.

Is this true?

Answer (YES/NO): YES